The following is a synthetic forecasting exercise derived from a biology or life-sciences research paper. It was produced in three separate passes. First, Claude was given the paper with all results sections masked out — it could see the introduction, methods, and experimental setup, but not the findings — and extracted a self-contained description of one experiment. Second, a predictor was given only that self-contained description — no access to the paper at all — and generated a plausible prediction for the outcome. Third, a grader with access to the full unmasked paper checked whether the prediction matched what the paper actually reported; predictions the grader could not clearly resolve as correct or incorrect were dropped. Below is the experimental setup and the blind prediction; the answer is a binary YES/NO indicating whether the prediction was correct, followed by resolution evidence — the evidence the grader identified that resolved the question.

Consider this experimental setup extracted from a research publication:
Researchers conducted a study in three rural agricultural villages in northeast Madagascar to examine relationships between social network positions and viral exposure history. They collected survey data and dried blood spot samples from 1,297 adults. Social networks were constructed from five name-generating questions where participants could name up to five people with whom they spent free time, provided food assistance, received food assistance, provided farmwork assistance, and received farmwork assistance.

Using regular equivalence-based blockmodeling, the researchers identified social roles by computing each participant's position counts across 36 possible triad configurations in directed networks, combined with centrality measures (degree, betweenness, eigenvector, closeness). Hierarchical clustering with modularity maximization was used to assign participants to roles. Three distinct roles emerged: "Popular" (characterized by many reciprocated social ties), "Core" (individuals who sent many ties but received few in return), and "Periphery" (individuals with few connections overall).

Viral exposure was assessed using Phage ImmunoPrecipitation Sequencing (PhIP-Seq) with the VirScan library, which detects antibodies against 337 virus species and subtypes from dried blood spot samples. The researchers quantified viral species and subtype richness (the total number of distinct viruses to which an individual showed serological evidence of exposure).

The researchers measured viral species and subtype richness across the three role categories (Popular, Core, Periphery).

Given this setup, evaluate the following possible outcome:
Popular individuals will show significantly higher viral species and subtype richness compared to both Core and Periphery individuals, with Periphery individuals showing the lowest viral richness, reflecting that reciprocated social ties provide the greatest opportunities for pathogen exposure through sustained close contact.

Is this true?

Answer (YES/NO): NO